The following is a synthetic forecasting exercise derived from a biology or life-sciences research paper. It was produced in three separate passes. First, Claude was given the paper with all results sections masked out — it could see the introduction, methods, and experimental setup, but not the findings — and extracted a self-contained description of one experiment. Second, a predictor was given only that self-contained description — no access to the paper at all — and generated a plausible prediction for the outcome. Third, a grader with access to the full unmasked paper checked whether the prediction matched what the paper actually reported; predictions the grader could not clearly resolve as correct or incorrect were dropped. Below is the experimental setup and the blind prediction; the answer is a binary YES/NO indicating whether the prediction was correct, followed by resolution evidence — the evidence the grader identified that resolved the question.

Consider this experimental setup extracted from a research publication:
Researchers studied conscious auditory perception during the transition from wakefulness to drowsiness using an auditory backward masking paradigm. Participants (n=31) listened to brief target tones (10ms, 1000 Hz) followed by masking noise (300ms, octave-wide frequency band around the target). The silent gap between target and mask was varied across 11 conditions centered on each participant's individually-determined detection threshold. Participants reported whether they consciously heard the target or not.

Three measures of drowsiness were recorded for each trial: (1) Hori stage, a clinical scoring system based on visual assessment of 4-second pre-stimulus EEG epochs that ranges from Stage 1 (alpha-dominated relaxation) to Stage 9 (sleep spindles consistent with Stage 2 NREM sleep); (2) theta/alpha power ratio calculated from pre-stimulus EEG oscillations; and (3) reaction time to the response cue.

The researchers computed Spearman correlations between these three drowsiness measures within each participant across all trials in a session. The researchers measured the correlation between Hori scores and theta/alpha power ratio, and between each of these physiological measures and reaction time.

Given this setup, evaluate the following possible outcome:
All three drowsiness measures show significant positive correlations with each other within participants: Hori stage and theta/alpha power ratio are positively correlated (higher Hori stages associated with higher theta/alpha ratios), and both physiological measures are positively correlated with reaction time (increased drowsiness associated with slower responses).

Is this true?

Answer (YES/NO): NO